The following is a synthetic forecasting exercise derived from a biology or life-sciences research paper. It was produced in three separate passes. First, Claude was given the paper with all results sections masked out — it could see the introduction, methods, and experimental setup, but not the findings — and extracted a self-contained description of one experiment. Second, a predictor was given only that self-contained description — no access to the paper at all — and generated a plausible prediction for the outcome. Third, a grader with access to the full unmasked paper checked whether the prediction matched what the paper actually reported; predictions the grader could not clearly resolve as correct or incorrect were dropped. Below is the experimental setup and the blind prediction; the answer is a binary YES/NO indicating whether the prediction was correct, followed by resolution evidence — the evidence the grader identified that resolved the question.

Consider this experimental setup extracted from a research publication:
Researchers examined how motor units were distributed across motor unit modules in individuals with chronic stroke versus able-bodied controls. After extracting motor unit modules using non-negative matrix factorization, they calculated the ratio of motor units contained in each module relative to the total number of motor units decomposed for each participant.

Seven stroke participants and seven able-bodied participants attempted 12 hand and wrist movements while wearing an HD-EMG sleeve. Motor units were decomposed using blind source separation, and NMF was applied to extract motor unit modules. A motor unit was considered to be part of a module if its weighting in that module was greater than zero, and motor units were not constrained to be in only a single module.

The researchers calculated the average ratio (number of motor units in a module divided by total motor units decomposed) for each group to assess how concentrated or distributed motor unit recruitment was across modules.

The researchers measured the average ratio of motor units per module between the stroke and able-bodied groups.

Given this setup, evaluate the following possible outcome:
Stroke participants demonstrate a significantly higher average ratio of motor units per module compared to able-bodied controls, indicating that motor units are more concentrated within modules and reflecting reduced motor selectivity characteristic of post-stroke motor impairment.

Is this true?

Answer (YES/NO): NO